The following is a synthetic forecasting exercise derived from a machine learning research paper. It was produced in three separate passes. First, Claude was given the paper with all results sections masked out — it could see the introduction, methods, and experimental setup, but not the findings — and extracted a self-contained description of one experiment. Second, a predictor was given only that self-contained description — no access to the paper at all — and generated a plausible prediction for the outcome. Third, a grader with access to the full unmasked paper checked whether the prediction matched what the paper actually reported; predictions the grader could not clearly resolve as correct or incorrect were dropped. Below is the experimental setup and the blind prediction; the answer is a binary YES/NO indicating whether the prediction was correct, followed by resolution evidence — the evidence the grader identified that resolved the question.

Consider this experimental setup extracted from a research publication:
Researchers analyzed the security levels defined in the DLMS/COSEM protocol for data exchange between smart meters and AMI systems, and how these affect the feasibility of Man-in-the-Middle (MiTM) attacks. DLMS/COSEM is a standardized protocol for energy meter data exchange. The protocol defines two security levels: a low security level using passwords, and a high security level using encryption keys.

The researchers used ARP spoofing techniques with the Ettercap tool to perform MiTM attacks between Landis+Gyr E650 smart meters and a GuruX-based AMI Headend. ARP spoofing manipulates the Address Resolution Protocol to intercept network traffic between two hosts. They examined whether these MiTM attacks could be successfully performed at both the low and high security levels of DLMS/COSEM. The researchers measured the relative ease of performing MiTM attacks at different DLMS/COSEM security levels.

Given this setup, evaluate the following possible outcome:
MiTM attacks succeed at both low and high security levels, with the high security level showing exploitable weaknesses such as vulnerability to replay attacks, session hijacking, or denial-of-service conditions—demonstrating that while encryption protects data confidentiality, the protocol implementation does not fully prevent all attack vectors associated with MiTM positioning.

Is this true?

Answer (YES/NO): NO